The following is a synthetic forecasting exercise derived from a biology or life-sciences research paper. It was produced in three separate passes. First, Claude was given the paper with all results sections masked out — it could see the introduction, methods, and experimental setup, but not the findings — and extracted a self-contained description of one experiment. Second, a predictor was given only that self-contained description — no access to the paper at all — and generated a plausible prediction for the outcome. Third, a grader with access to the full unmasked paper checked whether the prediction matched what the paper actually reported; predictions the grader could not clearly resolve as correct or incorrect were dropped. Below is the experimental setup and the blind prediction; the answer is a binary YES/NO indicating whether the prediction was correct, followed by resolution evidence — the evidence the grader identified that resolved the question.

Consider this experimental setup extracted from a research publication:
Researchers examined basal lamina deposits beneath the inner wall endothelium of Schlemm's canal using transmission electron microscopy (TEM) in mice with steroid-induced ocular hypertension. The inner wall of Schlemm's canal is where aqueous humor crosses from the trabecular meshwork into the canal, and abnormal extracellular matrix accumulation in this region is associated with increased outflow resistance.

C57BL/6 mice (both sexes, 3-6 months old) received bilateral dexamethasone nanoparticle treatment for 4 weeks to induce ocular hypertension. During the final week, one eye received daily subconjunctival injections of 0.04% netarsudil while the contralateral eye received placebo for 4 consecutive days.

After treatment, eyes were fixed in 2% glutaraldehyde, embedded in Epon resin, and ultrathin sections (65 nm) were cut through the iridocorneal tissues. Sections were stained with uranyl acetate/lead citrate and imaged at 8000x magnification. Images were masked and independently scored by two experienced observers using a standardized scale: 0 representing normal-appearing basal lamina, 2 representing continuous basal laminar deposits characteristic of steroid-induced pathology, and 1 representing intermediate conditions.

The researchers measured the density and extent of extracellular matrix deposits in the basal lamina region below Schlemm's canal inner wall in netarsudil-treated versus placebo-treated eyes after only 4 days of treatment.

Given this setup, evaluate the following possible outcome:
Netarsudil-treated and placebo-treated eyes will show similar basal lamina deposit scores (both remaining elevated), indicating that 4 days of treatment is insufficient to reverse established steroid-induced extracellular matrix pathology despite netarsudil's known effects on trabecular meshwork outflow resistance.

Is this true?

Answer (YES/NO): NO